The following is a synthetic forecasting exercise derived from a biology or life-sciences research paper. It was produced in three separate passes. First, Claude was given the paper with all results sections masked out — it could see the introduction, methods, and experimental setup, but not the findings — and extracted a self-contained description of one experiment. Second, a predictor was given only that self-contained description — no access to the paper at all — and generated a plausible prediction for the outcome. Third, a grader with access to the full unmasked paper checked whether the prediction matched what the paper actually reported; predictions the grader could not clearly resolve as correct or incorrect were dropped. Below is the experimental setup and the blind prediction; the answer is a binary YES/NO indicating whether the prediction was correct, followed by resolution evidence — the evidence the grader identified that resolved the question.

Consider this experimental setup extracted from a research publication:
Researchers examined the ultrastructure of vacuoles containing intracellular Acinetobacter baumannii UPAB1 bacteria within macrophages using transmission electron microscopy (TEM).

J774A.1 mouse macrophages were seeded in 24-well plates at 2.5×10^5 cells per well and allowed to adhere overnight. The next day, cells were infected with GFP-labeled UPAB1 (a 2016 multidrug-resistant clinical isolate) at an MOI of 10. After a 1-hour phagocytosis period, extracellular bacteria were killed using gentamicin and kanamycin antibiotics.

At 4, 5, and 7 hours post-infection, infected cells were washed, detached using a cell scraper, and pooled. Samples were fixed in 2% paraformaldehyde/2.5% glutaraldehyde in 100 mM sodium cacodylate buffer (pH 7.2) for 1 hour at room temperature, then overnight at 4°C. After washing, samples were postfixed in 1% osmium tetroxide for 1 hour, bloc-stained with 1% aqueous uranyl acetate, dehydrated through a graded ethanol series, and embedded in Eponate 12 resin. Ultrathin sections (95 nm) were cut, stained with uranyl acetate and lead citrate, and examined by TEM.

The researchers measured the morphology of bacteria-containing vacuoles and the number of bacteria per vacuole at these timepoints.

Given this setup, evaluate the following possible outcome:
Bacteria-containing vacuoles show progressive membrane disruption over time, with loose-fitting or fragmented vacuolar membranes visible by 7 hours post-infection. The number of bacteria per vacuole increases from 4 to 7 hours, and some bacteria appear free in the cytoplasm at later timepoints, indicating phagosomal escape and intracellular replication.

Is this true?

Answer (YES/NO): NO